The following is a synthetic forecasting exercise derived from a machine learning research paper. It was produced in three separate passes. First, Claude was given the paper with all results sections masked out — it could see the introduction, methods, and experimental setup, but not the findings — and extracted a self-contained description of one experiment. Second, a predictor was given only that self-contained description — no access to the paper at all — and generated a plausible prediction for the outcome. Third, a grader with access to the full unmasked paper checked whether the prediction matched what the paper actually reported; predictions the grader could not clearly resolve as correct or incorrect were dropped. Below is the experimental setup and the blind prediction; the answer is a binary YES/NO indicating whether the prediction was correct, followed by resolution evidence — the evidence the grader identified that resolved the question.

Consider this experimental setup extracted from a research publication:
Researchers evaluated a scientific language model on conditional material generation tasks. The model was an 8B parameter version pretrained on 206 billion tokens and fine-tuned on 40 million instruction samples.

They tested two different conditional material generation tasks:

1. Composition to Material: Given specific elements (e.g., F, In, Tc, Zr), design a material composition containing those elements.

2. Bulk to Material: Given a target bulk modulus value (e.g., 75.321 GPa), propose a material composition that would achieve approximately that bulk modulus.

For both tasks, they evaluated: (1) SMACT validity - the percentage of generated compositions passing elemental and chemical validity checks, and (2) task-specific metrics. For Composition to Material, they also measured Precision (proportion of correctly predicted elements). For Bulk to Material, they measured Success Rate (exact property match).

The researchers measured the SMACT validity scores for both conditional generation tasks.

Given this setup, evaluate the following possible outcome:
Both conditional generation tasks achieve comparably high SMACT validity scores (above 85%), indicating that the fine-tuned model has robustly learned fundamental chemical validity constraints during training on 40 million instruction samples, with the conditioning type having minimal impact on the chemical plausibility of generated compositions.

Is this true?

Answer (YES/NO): YES